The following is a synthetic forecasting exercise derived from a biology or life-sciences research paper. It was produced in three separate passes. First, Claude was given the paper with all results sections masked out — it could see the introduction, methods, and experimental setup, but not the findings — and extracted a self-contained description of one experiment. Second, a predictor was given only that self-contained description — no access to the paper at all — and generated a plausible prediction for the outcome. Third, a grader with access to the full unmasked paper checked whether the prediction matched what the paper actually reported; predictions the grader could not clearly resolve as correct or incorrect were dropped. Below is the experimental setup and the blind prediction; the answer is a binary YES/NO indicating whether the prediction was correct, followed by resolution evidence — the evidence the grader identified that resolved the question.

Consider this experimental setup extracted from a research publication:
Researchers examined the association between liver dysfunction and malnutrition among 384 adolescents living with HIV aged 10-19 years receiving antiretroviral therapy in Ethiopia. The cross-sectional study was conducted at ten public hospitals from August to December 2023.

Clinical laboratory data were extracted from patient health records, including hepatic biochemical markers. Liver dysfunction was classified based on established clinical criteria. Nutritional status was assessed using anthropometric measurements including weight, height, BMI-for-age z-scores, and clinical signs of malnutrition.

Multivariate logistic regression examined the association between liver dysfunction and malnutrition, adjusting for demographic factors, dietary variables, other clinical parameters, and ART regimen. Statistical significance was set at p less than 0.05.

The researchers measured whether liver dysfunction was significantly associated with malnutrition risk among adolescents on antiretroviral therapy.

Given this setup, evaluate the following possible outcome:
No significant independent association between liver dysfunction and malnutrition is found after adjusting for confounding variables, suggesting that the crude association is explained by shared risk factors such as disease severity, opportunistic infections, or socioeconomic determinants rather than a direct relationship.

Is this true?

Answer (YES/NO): NO